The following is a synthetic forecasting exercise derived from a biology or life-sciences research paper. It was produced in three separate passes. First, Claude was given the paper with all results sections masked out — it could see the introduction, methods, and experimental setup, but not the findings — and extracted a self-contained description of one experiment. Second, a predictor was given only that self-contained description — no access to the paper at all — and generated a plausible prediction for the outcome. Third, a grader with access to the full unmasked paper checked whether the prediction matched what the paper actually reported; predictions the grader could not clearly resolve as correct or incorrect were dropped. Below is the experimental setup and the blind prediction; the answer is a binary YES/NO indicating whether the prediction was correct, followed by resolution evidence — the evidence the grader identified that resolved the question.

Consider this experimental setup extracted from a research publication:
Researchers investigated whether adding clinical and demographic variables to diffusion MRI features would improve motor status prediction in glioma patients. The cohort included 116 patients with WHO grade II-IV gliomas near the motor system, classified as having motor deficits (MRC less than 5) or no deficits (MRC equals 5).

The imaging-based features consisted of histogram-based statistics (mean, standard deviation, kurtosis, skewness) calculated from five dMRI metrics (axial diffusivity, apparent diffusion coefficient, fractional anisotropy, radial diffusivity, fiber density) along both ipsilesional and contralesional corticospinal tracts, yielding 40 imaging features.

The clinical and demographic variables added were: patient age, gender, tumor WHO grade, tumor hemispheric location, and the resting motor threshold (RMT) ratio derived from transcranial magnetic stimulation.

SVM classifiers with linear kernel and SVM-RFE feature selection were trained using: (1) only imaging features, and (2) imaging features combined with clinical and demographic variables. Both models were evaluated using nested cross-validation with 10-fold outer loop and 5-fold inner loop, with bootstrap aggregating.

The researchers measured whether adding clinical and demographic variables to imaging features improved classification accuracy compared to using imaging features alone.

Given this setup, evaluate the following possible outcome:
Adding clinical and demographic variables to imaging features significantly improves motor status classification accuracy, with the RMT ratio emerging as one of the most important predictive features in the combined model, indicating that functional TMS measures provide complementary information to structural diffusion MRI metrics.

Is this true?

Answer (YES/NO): NO